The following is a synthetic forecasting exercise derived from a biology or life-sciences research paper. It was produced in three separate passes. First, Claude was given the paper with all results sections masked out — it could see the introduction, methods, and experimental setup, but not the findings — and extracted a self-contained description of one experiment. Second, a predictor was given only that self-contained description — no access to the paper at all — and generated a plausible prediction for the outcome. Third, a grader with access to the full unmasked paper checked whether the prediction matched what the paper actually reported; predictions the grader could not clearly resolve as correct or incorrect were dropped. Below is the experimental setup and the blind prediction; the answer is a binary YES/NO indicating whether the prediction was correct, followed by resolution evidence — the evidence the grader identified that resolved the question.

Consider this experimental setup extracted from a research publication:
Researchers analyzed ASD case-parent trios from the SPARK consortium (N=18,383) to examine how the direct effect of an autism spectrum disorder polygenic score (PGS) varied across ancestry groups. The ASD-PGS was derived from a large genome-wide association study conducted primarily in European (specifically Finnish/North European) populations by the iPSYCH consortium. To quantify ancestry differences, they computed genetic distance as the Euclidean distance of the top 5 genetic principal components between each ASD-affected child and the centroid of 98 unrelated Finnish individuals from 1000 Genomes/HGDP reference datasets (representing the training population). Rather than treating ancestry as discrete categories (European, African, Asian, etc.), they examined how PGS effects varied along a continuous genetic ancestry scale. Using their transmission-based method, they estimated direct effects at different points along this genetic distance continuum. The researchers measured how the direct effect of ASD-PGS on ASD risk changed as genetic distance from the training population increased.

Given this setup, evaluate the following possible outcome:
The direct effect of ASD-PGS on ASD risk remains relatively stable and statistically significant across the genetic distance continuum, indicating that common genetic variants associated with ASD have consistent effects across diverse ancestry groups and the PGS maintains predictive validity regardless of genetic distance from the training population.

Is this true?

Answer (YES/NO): NO